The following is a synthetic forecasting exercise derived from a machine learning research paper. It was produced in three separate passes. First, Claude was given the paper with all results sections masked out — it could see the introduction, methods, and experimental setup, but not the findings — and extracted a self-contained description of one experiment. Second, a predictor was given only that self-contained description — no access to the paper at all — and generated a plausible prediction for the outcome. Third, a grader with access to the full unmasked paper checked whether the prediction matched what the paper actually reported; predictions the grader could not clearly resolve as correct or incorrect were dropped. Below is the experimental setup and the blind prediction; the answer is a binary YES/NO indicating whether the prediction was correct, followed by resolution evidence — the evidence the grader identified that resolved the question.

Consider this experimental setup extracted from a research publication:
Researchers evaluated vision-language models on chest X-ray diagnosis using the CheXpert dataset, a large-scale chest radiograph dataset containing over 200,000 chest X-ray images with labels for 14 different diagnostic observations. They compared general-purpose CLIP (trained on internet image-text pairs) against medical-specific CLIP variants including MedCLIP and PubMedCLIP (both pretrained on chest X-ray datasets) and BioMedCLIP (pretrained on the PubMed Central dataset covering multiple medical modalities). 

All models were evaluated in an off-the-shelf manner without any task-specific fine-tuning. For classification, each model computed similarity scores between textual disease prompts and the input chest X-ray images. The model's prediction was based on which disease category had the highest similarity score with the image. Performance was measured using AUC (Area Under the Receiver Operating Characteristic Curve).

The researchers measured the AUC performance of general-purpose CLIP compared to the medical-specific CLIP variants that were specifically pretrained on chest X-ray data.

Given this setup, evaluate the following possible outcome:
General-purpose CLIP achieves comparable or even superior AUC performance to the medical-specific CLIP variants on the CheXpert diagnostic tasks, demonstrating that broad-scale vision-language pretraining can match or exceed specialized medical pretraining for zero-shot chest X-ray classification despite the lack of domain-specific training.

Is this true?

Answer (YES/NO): YES